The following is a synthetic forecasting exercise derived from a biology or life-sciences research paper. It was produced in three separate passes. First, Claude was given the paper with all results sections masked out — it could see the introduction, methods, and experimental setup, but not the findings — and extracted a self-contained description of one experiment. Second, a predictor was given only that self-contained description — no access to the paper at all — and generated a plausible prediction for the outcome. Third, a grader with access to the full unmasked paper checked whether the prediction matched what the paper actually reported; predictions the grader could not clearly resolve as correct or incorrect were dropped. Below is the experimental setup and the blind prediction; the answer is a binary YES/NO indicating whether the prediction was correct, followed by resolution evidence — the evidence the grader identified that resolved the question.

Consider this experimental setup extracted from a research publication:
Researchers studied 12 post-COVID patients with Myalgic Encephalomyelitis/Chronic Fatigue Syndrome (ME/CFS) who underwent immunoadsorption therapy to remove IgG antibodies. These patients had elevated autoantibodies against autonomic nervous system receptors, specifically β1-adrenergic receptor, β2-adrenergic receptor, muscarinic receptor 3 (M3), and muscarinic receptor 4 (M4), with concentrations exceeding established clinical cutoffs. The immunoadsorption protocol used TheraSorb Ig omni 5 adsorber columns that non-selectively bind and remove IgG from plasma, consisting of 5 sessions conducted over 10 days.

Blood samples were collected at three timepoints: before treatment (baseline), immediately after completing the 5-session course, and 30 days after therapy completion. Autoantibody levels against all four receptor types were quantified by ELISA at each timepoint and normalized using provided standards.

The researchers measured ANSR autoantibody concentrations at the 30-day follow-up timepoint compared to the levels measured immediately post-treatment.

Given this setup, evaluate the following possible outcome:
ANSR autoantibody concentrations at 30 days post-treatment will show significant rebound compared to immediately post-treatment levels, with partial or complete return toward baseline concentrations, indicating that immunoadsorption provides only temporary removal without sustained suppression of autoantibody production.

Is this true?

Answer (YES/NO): YES